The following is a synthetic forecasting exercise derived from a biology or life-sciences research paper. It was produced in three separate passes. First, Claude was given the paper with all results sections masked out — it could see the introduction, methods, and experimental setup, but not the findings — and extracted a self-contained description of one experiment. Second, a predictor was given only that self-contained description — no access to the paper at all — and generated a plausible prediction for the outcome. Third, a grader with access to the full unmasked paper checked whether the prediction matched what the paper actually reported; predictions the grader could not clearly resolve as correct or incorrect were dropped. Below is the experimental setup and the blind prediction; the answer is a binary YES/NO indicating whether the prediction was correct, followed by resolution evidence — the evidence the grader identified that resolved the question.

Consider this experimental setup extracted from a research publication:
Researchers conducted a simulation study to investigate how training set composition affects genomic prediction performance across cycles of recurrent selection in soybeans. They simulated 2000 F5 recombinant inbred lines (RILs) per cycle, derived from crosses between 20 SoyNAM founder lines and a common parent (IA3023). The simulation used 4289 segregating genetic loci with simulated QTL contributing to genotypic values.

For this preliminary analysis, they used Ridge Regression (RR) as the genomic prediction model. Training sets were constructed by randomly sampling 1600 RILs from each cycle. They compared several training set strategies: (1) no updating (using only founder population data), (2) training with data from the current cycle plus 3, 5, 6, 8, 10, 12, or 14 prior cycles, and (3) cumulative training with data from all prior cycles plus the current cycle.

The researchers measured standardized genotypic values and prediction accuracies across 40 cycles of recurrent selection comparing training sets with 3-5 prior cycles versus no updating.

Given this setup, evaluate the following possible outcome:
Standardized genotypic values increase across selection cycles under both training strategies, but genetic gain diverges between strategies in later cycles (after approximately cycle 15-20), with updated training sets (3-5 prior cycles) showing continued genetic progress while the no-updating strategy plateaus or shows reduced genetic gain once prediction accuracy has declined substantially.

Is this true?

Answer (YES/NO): NO